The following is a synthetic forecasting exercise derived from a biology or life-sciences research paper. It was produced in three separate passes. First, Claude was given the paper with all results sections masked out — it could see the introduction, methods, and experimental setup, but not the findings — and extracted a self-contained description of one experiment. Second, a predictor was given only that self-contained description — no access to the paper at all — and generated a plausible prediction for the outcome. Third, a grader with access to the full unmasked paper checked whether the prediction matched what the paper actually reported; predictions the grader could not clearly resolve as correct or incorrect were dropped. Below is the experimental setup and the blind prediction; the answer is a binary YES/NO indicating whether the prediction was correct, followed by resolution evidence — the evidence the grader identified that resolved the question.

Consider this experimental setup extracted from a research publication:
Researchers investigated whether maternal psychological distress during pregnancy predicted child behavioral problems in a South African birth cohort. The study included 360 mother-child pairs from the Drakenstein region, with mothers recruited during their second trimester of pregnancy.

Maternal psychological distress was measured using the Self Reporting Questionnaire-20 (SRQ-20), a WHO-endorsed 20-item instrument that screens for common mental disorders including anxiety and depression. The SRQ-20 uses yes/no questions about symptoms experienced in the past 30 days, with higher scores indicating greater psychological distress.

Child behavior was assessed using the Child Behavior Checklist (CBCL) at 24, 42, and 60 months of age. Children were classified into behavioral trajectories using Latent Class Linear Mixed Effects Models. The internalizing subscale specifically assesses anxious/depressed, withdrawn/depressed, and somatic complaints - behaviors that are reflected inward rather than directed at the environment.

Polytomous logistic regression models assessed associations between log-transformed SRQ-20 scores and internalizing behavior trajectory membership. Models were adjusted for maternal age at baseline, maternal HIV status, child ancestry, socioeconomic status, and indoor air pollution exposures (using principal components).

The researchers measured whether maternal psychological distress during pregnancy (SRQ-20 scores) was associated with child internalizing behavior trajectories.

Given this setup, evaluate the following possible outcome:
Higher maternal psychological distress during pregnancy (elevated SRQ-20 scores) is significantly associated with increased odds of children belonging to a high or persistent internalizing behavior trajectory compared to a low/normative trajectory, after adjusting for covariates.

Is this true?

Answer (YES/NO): NO